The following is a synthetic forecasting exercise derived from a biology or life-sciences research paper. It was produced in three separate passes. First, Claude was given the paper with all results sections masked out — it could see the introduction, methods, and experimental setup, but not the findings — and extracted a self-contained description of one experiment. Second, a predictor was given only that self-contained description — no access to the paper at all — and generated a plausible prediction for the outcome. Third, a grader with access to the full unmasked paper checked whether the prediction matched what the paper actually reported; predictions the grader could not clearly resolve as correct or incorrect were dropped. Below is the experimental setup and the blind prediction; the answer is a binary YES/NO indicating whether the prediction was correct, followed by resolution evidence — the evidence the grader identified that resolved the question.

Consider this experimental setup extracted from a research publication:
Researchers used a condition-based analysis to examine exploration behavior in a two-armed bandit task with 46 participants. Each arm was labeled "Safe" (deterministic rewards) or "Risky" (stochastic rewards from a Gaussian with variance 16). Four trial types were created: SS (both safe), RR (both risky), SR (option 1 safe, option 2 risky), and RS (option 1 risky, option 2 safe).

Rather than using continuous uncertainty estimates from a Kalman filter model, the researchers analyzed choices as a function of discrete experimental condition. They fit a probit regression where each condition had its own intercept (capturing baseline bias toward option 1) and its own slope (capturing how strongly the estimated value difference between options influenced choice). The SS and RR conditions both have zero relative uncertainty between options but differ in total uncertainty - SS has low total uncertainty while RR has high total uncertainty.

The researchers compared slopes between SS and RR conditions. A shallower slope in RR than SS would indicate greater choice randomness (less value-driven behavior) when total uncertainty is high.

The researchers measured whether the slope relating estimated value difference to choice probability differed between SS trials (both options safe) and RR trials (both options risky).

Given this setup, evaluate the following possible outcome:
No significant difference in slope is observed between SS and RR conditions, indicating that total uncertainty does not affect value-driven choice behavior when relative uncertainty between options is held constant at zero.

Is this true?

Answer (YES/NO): NO